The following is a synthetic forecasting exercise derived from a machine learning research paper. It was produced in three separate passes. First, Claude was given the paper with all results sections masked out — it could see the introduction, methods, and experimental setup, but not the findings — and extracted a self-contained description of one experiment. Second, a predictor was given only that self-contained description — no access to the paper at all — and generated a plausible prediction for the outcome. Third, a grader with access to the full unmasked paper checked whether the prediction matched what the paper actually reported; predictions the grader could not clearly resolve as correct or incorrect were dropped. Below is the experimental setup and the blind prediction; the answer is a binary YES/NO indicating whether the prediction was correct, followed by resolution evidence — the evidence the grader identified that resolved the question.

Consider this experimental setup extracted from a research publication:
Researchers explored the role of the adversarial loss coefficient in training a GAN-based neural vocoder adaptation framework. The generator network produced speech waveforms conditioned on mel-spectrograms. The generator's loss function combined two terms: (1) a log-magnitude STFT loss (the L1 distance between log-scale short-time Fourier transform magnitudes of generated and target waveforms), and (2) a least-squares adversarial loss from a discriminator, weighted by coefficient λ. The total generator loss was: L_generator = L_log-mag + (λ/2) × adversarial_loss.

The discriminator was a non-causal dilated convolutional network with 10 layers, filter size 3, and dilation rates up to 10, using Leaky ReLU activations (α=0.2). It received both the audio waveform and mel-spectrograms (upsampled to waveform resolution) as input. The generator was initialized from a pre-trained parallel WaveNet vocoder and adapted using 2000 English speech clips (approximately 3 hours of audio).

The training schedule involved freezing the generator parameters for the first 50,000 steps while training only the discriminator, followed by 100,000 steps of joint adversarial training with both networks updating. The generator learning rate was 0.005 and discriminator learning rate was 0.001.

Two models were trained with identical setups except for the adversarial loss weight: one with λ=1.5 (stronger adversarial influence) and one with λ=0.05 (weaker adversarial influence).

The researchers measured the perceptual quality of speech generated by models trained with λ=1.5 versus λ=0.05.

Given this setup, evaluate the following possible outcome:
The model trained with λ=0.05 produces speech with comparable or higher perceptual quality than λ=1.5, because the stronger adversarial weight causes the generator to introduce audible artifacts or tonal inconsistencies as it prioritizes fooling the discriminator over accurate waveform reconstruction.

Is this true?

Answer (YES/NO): NO